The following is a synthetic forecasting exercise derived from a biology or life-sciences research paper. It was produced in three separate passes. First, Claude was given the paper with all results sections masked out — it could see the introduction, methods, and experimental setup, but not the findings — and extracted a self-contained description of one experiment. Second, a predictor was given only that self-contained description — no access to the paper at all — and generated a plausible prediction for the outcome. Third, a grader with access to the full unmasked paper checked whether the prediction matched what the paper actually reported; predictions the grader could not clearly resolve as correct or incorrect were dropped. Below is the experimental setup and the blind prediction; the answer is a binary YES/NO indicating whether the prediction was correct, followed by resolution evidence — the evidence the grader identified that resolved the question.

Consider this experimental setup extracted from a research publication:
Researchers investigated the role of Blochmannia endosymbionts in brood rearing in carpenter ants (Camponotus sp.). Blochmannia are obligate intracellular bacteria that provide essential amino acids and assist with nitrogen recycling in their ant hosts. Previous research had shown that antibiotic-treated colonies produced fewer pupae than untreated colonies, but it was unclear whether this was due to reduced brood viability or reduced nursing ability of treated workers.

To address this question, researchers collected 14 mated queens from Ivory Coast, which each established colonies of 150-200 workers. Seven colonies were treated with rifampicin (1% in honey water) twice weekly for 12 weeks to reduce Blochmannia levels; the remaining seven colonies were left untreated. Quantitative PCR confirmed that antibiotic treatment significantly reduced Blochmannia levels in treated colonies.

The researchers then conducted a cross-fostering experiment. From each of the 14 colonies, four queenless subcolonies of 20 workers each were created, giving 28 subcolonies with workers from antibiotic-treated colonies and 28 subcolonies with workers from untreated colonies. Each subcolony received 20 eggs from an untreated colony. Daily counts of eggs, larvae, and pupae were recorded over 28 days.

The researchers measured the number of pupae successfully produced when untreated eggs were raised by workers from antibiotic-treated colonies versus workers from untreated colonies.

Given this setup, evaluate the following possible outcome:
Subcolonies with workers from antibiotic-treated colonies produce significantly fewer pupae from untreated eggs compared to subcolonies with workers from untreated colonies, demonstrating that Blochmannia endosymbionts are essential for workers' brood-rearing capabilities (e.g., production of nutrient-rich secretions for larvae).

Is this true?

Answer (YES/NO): NO